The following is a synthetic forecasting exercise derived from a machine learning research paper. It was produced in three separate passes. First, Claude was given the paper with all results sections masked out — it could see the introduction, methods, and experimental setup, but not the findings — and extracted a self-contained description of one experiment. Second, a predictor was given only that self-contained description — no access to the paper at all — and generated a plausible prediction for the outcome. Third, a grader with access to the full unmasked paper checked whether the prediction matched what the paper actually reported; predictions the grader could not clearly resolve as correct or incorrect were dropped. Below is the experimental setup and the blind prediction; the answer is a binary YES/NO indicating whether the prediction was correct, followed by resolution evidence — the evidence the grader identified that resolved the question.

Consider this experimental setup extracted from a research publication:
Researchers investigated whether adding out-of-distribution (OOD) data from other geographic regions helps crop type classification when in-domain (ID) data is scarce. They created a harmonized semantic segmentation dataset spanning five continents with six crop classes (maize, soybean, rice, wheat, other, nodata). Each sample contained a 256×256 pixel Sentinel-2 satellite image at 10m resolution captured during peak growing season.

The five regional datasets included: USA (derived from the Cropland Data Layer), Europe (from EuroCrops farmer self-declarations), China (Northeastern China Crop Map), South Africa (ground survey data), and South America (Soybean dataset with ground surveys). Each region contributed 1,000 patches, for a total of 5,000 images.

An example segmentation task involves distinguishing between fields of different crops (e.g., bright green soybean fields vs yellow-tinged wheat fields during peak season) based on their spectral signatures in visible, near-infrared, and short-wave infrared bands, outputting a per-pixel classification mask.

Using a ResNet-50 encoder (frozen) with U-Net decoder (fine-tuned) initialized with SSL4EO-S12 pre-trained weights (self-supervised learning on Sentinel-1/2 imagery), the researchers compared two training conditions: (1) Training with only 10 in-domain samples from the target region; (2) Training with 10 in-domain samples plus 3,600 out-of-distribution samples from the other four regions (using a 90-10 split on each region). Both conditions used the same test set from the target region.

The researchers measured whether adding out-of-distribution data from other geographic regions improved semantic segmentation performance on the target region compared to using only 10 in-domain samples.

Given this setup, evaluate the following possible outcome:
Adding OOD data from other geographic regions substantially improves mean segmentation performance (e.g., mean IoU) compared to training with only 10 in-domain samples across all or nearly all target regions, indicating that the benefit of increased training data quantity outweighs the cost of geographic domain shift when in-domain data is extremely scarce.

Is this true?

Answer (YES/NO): YES